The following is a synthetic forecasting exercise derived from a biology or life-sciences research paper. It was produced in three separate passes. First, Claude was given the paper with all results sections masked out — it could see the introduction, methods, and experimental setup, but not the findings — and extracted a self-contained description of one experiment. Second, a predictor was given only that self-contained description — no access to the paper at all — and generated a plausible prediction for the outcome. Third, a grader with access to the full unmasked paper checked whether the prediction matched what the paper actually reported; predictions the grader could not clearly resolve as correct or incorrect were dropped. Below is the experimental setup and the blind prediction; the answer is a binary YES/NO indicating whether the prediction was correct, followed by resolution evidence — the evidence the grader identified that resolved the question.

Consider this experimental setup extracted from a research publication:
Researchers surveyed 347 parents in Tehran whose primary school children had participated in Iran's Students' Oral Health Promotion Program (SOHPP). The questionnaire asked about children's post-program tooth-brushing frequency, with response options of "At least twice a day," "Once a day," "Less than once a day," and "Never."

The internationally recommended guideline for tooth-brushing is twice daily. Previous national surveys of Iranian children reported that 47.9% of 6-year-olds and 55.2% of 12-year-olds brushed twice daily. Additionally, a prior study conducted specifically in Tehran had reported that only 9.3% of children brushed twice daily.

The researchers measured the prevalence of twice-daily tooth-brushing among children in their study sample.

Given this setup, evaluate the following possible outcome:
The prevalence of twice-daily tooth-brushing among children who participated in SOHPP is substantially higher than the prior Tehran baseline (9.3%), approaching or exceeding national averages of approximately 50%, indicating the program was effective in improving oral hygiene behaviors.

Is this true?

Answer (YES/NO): NO